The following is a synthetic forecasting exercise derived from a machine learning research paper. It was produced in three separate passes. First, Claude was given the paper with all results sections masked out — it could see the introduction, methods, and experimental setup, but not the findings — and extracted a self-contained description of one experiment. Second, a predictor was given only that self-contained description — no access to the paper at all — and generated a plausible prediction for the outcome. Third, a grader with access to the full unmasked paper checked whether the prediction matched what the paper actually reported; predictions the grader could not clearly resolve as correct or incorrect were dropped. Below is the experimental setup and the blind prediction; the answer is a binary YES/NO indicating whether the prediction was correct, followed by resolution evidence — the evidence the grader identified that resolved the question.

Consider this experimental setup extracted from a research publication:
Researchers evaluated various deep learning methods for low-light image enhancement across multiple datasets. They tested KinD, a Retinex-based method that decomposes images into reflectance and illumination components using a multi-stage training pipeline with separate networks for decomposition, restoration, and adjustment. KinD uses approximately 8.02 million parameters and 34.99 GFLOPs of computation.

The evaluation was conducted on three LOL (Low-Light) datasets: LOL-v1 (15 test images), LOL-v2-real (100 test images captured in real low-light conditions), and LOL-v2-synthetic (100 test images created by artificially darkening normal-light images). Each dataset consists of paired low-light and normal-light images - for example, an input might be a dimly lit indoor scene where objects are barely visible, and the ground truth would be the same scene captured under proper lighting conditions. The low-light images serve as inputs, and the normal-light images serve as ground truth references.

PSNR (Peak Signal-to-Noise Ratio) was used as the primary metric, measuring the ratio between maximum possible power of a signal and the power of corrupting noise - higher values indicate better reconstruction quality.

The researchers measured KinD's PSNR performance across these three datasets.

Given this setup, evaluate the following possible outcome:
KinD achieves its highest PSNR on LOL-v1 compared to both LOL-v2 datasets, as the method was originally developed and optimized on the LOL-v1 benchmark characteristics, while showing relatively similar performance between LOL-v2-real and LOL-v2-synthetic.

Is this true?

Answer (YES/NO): NO